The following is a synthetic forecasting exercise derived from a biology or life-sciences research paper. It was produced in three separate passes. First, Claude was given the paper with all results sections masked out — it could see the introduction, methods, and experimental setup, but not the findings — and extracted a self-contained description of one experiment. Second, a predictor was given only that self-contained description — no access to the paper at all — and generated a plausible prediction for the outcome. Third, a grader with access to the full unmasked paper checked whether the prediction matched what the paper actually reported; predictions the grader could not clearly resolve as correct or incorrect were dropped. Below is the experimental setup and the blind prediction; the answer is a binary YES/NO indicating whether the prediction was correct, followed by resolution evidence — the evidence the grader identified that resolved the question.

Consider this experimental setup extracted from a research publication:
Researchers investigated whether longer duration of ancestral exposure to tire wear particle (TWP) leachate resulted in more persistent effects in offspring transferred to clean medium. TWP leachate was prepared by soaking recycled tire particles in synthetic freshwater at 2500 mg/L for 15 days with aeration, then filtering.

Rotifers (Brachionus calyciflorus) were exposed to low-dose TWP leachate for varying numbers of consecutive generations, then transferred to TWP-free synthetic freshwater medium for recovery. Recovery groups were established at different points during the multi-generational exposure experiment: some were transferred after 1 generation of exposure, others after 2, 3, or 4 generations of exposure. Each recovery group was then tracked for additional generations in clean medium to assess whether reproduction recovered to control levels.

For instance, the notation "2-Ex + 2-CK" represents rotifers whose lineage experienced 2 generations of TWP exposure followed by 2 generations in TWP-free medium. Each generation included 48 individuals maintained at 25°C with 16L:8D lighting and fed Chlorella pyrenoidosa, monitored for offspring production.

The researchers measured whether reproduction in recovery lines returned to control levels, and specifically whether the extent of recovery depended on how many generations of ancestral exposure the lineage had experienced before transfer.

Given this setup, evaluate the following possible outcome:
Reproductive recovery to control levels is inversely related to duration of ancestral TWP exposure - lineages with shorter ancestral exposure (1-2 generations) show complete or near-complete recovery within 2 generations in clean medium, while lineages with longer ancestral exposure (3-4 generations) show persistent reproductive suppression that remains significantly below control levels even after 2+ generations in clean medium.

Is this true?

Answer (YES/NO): NO